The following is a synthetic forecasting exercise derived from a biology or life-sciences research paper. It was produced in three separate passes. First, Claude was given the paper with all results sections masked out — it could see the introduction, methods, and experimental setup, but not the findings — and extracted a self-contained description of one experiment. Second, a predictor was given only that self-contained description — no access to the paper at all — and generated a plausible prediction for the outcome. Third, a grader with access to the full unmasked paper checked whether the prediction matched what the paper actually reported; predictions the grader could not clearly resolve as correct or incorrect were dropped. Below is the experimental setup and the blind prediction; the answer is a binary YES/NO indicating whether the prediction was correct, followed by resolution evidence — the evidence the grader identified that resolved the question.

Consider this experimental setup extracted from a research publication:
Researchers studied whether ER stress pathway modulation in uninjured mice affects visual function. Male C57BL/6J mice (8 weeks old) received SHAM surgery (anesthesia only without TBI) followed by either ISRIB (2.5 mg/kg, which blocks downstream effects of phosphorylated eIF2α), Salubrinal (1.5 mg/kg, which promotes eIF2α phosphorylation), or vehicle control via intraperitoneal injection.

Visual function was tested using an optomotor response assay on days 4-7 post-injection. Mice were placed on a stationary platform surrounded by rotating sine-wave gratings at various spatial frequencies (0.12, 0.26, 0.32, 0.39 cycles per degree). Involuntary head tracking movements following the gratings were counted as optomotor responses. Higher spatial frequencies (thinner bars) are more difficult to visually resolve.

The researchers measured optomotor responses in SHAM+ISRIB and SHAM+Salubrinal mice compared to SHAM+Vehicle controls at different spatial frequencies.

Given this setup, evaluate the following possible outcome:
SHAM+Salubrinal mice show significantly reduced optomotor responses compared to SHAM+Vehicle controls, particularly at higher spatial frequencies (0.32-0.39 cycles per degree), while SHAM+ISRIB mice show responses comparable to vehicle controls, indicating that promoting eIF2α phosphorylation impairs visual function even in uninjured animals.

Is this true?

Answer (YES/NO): NO